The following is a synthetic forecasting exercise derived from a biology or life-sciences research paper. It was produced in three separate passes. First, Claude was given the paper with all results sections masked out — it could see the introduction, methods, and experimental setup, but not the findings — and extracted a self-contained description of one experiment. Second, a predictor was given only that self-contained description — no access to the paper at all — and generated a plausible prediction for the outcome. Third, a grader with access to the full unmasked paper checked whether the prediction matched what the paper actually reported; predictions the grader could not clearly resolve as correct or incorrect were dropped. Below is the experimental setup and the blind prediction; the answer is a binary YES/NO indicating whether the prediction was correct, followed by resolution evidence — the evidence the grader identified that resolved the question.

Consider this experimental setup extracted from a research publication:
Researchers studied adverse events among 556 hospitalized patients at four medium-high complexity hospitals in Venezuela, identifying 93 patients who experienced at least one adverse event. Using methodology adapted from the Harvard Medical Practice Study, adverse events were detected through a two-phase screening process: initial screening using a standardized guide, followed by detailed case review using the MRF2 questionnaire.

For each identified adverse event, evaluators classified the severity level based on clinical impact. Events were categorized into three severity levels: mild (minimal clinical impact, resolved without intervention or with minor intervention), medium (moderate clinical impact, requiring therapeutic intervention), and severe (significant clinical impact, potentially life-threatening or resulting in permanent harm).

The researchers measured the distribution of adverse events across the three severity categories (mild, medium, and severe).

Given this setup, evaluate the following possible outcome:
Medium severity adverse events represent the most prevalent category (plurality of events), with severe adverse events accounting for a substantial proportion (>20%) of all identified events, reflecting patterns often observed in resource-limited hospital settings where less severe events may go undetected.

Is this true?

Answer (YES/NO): YES